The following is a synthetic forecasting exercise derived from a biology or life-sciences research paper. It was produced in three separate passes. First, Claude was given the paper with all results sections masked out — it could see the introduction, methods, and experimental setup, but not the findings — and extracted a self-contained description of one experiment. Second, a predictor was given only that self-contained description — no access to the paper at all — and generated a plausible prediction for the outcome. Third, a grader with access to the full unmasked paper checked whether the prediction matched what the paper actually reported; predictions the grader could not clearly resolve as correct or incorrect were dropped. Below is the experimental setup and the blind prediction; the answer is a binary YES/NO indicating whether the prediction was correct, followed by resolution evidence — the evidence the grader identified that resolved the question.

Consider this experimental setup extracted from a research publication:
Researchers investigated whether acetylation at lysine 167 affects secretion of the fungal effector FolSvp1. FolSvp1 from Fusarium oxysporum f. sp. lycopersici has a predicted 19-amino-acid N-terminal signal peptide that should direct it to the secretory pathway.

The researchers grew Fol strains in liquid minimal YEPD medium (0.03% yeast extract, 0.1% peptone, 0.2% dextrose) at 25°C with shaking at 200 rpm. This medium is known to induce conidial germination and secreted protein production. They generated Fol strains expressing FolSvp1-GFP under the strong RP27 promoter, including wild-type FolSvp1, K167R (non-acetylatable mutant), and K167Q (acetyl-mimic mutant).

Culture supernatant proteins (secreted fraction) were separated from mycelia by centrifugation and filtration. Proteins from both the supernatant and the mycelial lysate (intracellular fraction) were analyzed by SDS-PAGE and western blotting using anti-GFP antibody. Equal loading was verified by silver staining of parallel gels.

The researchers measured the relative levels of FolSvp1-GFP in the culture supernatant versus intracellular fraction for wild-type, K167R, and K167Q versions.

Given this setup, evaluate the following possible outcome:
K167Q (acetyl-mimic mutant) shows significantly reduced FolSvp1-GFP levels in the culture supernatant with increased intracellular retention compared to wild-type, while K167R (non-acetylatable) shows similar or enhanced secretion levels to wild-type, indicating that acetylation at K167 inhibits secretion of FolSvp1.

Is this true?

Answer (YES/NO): NO